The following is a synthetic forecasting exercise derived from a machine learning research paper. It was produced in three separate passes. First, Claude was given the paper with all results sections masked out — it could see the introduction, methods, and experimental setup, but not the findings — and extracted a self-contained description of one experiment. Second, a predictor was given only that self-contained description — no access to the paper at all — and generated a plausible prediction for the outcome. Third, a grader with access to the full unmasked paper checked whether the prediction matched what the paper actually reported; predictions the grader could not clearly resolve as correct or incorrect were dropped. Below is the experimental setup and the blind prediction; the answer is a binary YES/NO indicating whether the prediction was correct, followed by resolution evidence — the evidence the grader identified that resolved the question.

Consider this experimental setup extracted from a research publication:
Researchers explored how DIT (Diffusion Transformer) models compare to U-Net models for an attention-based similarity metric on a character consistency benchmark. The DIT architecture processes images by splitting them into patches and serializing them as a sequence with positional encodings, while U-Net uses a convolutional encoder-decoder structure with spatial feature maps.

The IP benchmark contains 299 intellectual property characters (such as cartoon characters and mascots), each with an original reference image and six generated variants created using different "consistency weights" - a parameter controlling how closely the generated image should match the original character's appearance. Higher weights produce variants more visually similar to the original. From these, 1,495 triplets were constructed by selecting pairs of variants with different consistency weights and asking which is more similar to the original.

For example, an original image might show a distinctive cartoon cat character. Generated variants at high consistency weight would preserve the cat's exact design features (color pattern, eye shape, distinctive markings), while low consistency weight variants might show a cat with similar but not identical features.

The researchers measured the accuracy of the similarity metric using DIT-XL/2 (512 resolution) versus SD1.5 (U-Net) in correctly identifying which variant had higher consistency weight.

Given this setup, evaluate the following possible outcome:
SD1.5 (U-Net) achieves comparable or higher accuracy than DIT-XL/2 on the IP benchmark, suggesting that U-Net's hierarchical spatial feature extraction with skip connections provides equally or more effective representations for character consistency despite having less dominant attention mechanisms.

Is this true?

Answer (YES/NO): YES